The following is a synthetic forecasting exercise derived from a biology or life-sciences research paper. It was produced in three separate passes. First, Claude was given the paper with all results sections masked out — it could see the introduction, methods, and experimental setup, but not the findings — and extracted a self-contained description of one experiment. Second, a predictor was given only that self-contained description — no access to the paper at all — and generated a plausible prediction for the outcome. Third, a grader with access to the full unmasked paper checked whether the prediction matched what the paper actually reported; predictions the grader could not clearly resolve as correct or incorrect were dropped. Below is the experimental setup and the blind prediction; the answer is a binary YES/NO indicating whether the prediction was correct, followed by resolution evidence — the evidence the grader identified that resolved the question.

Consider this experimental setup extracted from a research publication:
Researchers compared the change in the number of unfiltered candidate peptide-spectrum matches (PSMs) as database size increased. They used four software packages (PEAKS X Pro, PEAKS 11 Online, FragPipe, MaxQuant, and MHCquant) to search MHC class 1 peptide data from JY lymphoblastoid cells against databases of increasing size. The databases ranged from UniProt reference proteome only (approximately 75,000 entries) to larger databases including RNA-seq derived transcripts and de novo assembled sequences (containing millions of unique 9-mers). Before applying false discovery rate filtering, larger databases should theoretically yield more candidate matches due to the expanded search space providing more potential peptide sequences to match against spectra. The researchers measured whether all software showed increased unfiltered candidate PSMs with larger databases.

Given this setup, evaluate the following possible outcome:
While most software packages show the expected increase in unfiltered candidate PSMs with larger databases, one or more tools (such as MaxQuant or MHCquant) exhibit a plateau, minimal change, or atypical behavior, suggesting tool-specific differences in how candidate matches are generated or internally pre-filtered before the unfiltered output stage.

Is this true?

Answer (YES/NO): NO